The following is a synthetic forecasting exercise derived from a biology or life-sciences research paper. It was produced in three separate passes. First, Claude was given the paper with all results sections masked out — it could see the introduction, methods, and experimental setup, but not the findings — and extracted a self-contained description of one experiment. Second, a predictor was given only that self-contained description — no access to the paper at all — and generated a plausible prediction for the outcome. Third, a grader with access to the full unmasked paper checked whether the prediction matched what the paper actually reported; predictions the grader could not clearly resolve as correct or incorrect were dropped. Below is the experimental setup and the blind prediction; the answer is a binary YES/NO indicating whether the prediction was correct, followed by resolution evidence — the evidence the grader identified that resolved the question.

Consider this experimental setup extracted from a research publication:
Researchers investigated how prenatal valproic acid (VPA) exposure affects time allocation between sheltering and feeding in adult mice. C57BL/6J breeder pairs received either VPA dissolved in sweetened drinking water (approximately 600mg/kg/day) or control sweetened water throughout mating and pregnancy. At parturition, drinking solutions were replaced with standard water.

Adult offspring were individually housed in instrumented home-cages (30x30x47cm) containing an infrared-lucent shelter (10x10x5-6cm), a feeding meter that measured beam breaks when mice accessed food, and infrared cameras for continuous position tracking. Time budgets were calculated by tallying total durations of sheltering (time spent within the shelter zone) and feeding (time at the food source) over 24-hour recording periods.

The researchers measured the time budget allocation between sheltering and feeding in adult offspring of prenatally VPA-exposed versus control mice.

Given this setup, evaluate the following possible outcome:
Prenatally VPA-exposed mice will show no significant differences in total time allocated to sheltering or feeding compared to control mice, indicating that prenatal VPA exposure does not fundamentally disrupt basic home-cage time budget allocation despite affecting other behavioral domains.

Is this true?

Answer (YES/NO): NO